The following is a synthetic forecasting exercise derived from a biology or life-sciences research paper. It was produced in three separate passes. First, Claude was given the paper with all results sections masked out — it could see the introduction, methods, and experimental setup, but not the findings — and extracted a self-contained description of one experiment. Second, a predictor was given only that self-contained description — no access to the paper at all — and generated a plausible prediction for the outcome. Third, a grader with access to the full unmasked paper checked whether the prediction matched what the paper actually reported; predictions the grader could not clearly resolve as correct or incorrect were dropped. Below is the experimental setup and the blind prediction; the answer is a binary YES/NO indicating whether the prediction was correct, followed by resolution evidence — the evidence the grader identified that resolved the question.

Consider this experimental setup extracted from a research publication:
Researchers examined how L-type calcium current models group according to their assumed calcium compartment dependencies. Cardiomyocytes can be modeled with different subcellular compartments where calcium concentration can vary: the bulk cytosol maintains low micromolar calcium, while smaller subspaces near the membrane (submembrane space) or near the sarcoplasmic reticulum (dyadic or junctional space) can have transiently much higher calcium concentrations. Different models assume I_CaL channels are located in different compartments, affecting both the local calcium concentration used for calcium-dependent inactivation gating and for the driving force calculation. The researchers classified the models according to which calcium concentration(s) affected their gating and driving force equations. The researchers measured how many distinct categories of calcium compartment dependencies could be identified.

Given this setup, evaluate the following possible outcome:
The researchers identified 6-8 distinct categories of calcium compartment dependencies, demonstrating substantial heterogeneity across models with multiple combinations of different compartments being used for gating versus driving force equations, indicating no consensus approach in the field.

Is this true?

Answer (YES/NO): NO